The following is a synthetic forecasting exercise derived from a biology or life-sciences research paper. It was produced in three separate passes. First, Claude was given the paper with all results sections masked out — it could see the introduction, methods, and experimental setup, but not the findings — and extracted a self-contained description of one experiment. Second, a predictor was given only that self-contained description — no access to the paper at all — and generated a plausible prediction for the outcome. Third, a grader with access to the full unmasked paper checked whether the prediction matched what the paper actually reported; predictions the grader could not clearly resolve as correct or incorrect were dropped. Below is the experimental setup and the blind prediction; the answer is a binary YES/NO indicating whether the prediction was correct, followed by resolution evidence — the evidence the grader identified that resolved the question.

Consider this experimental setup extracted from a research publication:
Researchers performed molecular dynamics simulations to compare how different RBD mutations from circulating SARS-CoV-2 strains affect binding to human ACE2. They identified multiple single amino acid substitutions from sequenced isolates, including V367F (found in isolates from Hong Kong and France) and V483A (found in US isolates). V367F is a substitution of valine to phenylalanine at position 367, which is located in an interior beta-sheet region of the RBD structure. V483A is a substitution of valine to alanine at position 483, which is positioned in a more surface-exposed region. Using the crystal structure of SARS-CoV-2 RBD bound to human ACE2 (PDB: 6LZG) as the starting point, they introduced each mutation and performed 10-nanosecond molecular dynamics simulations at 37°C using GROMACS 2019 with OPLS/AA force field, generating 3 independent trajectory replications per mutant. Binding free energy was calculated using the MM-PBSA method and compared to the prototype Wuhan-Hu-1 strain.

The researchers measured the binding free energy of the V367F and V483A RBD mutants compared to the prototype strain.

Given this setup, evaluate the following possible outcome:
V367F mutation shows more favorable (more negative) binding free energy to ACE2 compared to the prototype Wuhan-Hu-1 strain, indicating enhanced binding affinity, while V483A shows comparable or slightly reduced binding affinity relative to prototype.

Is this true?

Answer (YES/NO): YES